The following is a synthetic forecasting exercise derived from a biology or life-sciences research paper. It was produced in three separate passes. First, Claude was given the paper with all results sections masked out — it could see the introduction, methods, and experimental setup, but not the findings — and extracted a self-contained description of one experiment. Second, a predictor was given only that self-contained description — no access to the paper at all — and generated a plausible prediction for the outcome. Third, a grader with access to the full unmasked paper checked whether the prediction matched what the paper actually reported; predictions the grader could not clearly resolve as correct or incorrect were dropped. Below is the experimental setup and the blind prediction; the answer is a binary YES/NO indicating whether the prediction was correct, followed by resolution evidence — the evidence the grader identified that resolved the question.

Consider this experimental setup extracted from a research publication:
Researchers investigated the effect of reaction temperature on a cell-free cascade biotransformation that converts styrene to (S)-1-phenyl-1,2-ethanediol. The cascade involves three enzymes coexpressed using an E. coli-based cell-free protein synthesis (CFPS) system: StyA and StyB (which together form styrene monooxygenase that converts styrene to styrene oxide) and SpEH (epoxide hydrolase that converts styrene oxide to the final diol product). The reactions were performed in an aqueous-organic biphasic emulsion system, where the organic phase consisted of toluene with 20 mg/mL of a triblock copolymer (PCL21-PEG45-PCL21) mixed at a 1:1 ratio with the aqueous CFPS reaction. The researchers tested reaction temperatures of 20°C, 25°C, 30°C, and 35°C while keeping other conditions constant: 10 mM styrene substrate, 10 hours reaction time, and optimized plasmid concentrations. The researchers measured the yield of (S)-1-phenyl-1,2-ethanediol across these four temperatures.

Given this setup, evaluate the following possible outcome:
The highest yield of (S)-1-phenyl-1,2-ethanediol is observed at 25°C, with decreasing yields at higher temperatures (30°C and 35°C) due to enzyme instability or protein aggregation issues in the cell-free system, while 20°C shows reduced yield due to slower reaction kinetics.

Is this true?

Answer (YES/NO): NO